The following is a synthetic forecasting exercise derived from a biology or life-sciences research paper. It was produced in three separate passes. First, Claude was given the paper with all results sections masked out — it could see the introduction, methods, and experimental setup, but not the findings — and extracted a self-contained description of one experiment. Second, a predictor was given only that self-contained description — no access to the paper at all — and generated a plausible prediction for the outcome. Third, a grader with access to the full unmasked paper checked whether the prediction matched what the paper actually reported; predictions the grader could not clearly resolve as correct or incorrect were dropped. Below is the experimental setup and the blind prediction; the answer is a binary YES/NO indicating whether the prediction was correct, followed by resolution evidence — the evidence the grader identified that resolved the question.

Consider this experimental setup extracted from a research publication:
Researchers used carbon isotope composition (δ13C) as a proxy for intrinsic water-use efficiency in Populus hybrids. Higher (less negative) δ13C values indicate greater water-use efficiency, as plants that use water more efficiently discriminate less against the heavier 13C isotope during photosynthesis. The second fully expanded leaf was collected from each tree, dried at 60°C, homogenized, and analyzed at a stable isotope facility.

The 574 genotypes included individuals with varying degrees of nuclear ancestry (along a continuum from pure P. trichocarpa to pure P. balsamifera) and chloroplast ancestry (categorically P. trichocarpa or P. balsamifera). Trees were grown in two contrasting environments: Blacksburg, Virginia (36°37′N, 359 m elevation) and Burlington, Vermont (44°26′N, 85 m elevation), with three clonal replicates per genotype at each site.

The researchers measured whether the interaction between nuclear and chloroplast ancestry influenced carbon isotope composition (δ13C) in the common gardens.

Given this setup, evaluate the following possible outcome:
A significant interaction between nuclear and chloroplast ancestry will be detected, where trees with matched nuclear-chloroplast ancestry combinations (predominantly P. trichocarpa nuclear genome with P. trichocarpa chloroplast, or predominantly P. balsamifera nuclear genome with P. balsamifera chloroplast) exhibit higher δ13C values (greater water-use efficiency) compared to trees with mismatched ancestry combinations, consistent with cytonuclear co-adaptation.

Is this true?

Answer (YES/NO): NO